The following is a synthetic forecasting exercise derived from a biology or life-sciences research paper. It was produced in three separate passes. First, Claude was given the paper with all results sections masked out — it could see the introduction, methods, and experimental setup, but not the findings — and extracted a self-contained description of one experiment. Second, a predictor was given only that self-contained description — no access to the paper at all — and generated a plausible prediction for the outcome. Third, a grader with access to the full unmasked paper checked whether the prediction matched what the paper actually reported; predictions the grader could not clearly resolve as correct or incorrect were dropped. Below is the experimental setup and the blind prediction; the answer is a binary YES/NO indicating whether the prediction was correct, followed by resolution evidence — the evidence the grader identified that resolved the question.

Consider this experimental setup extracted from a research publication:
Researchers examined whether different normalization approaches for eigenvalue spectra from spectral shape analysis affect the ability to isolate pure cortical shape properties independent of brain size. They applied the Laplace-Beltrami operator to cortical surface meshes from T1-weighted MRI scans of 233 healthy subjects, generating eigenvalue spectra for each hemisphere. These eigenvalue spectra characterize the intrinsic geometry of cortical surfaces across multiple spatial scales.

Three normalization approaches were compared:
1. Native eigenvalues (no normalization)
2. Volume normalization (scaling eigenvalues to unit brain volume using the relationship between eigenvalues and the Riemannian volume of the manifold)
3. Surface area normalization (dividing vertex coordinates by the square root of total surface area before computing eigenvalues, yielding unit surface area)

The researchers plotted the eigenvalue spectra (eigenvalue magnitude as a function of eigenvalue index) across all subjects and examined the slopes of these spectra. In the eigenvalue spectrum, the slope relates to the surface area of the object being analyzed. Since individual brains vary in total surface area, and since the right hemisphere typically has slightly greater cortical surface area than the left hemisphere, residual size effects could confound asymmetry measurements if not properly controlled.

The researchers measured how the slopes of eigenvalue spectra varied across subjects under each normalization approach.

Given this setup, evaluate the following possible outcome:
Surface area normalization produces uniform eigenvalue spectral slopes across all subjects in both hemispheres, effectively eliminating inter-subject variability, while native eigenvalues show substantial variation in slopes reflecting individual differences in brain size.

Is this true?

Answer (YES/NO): YES